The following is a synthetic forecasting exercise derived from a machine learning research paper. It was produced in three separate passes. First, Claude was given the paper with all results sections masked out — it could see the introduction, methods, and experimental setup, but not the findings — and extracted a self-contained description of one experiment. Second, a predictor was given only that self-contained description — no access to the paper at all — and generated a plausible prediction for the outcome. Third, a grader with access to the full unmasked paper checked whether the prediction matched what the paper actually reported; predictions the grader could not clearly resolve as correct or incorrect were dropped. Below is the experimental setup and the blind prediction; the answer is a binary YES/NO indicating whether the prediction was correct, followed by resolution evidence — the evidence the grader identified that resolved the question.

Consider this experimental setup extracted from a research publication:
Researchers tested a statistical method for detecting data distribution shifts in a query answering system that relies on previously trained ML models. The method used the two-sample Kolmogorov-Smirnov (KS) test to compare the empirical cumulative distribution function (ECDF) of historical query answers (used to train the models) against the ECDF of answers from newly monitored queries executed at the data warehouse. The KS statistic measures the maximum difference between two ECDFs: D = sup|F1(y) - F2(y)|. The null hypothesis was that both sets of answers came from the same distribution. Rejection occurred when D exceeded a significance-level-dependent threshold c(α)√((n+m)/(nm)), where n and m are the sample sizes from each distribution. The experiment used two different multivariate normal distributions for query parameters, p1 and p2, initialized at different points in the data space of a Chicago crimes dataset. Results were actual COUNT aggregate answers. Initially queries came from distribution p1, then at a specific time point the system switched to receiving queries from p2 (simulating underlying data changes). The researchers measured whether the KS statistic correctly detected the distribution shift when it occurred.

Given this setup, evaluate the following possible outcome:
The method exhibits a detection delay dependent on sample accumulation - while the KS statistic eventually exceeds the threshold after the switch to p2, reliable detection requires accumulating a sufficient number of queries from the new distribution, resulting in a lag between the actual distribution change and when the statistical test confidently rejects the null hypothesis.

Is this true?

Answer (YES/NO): NO